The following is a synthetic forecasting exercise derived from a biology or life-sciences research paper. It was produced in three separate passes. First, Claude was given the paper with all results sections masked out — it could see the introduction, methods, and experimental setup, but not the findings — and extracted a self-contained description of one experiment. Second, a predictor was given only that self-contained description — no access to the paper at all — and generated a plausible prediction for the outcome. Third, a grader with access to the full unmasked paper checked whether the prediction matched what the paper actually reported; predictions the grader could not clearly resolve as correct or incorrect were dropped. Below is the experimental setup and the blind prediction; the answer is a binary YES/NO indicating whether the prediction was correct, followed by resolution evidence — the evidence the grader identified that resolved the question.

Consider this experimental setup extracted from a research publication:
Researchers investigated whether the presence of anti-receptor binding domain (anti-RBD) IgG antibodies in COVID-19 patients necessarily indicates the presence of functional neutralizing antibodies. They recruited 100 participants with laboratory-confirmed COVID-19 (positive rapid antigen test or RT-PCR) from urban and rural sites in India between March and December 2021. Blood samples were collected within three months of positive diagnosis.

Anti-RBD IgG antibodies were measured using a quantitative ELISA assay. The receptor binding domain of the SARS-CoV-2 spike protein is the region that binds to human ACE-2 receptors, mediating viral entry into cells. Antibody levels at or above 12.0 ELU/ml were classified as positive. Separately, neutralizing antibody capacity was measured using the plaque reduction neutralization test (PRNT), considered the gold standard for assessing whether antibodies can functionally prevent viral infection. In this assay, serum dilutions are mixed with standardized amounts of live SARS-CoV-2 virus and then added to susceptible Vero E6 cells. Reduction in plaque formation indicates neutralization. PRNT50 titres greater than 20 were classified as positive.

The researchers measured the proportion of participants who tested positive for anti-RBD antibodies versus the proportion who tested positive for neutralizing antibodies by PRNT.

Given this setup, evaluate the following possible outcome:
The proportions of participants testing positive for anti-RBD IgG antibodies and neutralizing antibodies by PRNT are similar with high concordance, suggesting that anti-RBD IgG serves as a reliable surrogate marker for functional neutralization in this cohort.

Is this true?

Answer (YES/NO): NO